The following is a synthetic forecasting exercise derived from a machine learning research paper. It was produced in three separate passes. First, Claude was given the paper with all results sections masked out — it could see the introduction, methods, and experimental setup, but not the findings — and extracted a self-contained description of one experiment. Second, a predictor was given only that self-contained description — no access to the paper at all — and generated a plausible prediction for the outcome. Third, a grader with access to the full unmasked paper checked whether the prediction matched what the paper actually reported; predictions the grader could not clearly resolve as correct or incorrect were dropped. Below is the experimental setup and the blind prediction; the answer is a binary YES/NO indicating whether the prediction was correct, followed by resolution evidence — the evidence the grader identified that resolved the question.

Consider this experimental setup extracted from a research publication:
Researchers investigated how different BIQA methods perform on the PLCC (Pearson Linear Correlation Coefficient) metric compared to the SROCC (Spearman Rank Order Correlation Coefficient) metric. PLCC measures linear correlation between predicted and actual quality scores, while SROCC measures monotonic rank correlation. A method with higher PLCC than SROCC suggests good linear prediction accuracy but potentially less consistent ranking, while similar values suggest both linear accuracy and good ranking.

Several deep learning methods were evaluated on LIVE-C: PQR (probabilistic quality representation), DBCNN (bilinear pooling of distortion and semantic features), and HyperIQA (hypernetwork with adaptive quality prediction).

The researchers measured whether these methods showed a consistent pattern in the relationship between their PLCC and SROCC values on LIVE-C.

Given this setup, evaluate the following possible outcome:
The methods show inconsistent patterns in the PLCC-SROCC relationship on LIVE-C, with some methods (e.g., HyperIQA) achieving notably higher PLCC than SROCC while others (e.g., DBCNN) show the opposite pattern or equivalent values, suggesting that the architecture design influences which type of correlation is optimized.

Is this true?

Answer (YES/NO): NO